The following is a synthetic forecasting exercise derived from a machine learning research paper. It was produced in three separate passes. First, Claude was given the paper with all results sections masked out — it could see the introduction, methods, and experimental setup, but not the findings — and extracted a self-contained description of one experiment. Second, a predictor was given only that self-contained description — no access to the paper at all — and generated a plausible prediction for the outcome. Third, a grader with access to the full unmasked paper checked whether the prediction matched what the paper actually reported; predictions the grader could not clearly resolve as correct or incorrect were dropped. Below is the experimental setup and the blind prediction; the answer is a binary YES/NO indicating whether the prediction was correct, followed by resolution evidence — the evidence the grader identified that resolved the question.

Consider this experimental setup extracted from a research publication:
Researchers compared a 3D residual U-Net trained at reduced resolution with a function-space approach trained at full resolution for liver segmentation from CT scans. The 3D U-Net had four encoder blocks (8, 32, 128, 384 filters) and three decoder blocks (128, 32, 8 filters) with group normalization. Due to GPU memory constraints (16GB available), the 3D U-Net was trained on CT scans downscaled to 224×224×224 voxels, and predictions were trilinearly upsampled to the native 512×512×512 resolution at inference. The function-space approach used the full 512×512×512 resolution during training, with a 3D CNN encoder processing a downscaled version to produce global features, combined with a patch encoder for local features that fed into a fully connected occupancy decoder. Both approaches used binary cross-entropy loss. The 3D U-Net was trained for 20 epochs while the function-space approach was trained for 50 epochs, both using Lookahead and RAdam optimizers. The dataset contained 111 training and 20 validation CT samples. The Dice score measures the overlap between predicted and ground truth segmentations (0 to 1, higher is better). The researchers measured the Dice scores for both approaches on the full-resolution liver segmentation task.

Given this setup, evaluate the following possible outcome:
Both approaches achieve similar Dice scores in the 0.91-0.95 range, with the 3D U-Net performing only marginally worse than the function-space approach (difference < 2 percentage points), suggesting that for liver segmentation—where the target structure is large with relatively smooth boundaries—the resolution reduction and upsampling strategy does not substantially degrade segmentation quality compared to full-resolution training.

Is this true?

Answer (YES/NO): NO